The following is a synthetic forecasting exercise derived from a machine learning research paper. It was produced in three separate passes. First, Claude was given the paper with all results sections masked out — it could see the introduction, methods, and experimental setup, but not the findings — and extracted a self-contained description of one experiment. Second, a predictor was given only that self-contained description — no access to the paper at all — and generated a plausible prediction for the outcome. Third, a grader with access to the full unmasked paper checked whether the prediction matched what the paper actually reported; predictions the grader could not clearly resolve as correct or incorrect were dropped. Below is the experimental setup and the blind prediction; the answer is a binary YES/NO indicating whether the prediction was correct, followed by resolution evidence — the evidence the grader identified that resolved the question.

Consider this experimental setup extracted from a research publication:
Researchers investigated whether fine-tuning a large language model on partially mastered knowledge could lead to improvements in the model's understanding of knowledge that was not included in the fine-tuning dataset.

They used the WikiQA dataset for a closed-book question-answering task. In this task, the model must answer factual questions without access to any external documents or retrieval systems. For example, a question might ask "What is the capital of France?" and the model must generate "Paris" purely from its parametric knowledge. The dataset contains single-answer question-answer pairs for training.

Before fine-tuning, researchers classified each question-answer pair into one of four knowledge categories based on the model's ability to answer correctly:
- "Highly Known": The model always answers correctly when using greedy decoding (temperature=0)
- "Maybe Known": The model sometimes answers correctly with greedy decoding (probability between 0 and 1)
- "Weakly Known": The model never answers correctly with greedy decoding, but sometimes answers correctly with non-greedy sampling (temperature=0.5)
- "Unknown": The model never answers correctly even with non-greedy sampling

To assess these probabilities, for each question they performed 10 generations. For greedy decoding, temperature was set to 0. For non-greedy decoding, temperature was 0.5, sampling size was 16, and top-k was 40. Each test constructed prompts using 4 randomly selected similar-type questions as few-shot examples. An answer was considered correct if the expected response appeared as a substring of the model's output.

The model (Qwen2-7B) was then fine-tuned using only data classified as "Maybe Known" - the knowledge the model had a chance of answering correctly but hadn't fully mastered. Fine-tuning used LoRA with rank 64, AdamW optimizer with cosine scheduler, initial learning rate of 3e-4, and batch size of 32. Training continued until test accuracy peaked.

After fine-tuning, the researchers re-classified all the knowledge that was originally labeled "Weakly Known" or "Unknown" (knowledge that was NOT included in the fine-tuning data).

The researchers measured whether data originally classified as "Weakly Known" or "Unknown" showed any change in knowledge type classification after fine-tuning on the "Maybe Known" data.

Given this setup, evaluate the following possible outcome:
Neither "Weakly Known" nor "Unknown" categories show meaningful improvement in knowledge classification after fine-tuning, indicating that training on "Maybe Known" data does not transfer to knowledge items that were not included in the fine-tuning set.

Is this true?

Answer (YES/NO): NO